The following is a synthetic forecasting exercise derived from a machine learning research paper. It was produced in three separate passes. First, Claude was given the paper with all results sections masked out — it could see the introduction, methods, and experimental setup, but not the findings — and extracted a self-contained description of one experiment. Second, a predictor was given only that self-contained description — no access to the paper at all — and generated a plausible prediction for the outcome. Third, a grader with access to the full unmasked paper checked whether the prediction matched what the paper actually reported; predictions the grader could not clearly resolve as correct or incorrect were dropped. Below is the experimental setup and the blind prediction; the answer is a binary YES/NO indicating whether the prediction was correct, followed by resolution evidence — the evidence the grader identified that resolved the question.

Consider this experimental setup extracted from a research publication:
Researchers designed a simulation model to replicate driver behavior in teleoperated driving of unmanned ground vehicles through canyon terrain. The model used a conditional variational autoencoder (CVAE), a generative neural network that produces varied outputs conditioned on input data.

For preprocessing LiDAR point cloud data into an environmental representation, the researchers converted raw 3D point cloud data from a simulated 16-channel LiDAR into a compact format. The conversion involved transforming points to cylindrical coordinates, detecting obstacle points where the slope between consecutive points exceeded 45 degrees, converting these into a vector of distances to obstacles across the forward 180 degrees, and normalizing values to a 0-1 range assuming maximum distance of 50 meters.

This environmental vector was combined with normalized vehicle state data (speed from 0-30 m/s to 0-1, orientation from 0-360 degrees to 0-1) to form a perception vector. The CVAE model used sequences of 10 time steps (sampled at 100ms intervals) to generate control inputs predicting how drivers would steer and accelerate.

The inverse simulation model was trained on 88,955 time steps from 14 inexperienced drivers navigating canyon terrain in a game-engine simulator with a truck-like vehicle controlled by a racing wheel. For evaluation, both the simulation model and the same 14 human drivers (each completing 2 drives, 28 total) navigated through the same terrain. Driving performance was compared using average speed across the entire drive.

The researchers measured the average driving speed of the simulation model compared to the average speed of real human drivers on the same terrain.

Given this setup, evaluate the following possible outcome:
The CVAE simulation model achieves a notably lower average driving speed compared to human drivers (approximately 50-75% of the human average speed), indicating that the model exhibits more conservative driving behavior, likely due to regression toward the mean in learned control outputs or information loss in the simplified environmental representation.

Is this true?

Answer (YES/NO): NO